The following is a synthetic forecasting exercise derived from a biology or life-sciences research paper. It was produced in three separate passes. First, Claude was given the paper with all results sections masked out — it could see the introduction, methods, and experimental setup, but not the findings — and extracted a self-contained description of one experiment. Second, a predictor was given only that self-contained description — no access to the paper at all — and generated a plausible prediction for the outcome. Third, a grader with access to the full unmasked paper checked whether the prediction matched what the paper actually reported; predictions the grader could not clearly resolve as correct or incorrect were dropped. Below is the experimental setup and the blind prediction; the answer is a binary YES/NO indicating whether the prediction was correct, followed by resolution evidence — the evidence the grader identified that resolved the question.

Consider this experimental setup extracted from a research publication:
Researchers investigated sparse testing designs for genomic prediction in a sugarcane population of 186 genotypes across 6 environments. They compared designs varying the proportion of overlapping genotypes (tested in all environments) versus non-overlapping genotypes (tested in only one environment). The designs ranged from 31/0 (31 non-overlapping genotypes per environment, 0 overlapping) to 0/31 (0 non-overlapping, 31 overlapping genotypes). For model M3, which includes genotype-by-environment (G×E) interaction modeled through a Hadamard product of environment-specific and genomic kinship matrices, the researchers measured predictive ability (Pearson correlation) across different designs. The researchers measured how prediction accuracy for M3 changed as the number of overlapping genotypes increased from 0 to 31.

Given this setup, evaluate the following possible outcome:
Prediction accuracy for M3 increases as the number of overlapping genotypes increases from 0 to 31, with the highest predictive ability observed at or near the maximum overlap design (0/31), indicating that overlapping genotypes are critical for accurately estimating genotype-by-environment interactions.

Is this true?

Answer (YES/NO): NO